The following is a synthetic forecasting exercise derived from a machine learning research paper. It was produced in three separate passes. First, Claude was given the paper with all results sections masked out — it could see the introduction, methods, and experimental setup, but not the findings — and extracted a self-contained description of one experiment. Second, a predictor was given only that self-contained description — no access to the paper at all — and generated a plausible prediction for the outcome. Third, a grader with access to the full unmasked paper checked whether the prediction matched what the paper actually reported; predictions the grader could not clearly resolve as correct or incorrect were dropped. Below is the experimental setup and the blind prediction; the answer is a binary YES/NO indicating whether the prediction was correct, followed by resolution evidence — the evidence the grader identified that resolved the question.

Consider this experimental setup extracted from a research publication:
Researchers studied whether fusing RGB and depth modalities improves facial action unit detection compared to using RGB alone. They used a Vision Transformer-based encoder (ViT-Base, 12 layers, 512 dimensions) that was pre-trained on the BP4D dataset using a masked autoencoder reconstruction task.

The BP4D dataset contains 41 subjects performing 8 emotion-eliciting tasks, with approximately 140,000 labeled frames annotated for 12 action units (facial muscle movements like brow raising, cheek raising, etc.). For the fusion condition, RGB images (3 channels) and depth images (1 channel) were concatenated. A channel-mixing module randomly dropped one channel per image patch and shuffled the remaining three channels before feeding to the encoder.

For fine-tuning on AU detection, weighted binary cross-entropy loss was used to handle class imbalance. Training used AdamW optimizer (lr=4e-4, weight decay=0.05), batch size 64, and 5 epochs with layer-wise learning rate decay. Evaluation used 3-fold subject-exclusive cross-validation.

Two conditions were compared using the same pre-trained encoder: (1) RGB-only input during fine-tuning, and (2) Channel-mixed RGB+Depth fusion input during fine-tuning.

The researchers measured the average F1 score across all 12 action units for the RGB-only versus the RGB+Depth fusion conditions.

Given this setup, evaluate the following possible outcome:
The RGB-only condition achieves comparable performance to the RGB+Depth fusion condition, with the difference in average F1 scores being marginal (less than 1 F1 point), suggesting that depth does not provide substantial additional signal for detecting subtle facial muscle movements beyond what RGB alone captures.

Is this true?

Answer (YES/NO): NO